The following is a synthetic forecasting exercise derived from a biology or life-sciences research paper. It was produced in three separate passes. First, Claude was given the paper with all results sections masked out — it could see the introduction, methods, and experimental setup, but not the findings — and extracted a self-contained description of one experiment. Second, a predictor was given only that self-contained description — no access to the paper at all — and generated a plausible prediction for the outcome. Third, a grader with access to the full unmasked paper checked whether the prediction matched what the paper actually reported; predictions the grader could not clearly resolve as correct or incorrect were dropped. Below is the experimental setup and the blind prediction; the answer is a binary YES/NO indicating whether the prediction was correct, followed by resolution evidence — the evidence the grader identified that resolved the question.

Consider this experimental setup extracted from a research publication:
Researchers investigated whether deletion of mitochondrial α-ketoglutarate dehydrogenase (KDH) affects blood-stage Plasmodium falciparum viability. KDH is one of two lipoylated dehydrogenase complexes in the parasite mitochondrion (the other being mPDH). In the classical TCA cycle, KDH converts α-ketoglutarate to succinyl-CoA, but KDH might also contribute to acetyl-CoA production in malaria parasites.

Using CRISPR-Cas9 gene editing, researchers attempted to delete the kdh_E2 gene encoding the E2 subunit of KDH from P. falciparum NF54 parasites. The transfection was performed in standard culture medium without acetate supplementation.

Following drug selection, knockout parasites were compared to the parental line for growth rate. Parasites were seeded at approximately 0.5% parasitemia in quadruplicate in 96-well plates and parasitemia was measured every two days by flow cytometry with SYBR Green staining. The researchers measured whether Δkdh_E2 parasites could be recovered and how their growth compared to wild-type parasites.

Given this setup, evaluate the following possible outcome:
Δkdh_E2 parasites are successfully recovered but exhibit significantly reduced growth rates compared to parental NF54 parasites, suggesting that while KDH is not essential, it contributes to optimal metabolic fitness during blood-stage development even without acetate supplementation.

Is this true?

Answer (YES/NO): NO